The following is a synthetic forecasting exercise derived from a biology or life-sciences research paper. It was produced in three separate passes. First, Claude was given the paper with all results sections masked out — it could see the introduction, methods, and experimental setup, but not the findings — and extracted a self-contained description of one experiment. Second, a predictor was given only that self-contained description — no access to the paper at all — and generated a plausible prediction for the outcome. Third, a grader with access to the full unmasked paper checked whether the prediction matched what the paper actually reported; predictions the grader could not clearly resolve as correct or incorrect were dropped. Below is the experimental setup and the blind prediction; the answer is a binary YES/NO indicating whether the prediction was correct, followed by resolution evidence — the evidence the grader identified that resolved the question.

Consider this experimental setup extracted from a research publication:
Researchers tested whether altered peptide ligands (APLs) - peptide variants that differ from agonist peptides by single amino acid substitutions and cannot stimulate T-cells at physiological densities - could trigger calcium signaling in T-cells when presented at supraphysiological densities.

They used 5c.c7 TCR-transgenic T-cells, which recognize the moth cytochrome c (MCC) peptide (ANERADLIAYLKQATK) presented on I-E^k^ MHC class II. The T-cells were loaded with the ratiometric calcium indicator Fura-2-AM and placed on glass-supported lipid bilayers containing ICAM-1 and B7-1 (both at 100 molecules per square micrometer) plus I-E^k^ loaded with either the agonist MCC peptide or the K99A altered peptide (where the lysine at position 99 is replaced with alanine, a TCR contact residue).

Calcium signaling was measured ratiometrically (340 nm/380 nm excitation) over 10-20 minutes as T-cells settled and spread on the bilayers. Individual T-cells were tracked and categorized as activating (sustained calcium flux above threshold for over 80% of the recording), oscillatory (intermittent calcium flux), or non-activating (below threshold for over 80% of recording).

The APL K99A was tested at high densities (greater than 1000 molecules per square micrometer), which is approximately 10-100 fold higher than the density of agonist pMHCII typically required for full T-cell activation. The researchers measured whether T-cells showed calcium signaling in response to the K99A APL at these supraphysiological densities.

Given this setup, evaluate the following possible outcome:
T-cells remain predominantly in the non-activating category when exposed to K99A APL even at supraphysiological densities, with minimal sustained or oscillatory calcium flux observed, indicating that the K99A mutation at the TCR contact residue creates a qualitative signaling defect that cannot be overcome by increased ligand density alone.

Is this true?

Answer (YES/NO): NO